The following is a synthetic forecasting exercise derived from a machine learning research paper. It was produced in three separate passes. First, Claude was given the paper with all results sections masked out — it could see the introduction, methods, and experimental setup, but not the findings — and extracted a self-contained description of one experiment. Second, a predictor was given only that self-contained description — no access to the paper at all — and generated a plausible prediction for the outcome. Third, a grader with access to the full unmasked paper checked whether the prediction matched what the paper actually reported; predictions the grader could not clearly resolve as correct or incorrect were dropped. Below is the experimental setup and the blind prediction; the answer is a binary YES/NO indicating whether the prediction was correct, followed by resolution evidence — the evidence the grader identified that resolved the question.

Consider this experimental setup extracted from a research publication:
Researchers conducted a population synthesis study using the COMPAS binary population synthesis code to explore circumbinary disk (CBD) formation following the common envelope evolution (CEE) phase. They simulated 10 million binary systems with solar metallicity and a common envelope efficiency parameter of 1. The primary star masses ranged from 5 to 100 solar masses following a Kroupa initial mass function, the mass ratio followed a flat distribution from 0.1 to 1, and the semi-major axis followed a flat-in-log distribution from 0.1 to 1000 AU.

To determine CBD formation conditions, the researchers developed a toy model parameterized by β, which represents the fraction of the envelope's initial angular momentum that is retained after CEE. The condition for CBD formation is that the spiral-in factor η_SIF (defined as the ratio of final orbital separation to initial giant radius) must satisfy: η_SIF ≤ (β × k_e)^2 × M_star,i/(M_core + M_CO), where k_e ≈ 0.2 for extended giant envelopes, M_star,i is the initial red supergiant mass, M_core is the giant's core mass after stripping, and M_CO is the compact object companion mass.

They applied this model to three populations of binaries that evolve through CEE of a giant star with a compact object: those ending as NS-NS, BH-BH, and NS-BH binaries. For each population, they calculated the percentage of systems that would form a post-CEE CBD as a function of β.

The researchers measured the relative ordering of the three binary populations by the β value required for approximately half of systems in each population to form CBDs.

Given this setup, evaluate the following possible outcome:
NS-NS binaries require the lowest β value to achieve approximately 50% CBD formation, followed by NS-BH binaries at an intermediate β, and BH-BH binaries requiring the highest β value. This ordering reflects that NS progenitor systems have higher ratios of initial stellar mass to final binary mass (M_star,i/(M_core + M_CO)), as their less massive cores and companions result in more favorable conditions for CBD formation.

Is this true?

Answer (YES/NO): NO